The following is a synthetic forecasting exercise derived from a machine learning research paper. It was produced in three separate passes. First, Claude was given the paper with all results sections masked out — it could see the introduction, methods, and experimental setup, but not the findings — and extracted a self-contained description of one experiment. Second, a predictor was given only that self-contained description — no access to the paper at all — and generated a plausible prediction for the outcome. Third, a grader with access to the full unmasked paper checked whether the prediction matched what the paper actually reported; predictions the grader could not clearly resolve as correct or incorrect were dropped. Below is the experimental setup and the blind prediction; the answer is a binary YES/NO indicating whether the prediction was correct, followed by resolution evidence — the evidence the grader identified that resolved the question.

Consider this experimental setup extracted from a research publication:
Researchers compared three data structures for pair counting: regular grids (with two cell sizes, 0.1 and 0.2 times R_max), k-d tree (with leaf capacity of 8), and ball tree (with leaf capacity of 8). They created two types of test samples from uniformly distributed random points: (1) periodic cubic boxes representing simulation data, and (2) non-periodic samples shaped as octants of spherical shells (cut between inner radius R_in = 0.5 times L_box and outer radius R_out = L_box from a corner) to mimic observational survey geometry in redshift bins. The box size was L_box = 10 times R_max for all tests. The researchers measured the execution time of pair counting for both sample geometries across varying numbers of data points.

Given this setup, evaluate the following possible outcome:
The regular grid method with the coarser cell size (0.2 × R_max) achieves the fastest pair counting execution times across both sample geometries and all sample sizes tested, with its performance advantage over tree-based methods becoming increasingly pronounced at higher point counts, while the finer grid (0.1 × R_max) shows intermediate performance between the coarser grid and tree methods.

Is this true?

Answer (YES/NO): NO